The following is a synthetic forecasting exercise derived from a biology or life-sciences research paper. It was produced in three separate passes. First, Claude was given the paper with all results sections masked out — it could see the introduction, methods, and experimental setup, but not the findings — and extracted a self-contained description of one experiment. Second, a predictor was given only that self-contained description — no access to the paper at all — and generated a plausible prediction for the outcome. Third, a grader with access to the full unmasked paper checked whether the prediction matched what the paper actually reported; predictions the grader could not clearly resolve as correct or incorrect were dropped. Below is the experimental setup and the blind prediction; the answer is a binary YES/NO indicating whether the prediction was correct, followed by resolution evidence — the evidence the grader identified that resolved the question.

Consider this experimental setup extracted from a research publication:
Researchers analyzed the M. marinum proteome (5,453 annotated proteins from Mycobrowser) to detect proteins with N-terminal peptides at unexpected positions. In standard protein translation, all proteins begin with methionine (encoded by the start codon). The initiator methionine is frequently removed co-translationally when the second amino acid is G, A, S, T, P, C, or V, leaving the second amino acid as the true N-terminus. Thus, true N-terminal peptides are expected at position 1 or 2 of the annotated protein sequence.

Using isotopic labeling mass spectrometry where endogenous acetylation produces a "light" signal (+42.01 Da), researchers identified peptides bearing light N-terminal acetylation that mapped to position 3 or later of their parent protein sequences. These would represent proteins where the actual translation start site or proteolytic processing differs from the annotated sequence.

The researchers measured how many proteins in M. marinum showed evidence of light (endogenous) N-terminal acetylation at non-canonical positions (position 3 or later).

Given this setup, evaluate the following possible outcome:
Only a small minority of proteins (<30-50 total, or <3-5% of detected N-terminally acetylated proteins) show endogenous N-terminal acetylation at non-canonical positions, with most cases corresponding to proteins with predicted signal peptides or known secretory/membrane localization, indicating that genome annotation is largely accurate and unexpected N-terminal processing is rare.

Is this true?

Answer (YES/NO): NO